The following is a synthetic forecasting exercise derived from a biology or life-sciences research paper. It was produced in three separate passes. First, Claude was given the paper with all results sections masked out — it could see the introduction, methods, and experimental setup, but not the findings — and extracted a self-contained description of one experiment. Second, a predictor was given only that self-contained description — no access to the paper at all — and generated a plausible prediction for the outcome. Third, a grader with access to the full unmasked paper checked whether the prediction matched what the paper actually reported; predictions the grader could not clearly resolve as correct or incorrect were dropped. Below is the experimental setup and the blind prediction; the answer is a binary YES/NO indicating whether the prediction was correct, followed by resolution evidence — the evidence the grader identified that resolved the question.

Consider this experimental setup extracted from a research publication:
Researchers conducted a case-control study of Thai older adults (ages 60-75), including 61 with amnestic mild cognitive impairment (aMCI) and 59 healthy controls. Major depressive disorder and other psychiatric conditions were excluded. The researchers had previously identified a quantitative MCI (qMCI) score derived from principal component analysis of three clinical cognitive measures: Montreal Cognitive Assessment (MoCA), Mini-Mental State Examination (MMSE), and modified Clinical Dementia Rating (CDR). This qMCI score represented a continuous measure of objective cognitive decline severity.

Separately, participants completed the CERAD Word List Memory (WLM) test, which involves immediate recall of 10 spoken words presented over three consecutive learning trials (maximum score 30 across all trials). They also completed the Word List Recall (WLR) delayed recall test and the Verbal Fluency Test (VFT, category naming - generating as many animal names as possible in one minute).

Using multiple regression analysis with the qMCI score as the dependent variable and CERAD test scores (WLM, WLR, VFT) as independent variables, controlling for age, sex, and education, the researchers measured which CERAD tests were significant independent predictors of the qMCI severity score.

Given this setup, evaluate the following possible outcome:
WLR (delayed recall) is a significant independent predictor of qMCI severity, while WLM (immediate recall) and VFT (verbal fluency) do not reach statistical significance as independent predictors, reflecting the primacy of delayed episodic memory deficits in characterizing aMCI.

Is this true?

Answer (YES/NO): NO